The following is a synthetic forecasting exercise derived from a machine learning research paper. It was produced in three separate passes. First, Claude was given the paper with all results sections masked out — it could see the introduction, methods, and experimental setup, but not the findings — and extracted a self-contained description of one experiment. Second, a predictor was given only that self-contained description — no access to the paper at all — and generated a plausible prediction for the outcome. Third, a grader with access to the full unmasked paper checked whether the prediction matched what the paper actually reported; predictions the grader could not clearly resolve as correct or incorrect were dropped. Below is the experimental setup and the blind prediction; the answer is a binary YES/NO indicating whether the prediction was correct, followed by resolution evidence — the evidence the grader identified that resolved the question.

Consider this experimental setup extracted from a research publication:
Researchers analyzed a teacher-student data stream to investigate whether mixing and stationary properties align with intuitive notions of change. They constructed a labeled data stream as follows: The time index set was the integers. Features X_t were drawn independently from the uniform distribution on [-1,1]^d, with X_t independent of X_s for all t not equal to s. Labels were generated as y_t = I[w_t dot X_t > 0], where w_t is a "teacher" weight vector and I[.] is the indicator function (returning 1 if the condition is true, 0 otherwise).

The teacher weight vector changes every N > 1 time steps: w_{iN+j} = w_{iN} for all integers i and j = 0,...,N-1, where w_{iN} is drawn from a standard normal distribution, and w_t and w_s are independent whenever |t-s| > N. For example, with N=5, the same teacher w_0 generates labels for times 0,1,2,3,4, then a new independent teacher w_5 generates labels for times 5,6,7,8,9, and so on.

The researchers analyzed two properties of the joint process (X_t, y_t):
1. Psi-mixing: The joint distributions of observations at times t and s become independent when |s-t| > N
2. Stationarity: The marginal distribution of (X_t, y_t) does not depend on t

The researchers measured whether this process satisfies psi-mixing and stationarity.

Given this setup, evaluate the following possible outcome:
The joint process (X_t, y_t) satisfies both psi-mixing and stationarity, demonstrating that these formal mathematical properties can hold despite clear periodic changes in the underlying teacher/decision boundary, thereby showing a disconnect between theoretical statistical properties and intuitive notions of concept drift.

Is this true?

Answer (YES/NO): YES